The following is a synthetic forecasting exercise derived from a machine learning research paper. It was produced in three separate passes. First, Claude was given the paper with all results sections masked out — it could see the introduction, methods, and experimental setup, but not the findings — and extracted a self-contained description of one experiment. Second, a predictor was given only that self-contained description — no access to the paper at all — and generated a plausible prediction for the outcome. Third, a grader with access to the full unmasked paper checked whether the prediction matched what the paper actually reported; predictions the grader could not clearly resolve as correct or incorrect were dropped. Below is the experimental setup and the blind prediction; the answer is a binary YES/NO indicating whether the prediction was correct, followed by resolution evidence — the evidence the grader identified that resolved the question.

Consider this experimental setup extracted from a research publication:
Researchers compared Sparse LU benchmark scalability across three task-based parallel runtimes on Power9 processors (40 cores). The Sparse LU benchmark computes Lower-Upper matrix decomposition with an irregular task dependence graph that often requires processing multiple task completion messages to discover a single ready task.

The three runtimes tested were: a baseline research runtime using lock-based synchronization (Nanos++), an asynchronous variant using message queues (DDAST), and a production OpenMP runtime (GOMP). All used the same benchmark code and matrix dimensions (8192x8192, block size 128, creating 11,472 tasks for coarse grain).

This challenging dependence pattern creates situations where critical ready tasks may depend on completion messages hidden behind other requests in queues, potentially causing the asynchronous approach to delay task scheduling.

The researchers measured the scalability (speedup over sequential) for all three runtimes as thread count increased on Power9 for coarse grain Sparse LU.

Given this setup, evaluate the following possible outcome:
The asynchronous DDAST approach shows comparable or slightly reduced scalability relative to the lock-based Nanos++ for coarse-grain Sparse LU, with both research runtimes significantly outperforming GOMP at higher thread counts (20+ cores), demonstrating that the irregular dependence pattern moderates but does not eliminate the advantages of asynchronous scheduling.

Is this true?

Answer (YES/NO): NO